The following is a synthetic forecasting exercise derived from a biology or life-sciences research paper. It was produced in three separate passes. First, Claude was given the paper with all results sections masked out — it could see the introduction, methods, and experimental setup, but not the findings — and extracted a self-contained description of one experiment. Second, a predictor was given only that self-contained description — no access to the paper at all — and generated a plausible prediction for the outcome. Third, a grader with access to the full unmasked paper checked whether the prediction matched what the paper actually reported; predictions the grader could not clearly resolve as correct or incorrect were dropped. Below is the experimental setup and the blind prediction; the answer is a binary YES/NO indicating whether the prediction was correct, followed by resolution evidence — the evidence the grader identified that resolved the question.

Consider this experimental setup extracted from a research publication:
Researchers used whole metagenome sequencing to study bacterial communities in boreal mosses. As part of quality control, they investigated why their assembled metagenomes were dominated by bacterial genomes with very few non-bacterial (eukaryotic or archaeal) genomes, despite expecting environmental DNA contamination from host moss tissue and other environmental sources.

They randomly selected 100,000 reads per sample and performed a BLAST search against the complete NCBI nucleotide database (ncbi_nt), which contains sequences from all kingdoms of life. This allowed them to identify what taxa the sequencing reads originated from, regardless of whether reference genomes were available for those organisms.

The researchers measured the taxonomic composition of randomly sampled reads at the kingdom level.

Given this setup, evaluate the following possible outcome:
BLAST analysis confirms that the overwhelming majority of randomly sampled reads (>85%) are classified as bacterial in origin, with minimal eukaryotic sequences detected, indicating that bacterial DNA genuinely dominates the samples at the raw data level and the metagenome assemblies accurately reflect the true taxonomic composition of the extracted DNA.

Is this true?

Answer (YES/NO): NO